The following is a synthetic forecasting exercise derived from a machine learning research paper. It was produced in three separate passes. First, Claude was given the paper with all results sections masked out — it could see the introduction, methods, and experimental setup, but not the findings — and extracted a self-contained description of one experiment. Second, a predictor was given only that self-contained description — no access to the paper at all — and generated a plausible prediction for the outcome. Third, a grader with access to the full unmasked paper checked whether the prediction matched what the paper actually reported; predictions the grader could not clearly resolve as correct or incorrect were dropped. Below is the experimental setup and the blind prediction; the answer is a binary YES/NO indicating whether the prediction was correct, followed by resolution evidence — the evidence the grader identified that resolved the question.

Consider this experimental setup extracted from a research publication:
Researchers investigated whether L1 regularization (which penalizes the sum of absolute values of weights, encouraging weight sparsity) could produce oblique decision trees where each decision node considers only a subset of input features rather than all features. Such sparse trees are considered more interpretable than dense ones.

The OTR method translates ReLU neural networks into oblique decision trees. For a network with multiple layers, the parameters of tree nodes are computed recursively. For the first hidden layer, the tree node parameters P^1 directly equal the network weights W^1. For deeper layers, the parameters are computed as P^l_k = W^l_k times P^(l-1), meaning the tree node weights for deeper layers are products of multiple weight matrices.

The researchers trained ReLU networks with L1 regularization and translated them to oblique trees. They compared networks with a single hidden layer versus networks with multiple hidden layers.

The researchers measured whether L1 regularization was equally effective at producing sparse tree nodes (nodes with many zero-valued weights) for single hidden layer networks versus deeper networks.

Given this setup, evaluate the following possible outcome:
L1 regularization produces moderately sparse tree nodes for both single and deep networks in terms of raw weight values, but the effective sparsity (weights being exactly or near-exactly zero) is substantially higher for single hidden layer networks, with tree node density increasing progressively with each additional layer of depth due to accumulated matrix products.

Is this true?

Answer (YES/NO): NO